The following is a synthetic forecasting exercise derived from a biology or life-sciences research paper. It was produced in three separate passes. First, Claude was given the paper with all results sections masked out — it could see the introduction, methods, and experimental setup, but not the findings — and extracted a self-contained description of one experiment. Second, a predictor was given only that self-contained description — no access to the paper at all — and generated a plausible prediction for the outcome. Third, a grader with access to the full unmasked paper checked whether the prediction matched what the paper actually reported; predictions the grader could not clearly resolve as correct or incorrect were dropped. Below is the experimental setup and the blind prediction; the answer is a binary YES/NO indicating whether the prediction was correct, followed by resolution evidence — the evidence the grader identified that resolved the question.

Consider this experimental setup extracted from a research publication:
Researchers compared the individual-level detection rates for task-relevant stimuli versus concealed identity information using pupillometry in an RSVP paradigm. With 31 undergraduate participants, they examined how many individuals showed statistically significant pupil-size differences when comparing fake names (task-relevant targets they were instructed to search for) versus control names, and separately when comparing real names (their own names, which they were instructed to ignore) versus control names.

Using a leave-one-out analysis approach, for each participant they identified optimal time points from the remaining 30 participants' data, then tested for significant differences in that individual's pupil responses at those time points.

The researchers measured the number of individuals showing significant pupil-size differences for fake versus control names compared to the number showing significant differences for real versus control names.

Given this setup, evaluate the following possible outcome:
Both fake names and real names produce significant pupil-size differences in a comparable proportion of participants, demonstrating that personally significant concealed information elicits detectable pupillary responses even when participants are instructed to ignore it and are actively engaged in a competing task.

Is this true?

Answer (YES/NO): NO